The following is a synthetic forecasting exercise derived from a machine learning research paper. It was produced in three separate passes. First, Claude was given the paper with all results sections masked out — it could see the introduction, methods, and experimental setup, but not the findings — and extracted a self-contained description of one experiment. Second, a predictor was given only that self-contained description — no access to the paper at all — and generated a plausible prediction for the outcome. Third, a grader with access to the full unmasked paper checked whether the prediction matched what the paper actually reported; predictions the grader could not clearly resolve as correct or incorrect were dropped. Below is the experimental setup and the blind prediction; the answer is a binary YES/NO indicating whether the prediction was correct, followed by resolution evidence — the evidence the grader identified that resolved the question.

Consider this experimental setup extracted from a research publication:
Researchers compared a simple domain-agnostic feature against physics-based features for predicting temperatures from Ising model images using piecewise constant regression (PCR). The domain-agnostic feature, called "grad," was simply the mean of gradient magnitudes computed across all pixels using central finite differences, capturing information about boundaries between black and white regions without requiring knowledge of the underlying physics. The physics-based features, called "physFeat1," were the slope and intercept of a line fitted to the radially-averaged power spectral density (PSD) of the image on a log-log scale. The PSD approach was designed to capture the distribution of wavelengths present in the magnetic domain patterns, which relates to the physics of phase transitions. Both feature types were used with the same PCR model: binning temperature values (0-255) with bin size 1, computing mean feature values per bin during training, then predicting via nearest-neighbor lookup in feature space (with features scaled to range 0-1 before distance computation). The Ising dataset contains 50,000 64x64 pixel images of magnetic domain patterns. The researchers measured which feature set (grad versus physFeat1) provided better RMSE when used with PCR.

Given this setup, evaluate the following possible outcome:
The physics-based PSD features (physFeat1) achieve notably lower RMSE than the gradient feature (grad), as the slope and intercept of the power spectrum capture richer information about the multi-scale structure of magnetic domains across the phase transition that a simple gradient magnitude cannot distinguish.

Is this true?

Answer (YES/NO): NO